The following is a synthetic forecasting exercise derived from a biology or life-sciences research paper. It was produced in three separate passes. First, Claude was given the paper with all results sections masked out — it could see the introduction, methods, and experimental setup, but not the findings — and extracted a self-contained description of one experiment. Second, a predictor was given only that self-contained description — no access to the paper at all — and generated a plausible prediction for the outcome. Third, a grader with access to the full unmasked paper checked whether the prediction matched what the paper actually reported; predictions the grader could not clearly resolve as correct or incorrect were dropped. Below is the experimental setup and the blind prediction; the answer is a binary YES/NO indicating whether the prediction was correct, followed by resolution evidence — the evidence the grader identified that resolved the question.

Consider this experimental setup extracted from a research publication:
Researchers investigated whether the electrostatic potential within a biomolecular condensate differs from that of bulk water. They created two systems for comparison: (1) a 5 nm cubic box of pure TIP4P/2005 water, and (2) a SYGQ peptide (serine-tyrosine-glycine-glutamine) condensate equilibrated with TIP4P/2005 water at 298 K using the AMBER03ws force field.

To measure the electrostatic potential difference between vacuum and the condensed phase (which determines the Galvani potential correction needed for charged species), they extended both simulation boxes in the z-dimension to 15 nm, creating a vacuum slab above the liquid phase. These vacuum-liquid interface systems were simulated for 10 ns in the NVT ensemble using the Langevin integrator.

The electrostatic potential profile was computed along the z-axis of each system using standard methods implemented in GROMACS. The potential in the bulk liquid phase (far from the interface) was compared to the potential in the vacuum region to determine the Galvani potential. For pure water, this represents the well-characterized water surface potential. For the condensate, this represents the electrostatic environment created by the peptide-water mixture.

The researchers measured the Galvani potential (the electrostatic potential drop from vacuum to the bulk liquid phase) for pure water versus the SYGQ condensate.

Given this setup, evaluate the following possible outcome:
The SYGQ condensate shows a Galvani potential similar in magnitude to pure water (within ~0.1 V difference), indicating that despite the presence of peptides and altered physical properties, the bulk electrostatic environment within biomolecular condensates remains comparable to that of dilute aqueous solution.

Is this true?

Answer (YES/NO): NO